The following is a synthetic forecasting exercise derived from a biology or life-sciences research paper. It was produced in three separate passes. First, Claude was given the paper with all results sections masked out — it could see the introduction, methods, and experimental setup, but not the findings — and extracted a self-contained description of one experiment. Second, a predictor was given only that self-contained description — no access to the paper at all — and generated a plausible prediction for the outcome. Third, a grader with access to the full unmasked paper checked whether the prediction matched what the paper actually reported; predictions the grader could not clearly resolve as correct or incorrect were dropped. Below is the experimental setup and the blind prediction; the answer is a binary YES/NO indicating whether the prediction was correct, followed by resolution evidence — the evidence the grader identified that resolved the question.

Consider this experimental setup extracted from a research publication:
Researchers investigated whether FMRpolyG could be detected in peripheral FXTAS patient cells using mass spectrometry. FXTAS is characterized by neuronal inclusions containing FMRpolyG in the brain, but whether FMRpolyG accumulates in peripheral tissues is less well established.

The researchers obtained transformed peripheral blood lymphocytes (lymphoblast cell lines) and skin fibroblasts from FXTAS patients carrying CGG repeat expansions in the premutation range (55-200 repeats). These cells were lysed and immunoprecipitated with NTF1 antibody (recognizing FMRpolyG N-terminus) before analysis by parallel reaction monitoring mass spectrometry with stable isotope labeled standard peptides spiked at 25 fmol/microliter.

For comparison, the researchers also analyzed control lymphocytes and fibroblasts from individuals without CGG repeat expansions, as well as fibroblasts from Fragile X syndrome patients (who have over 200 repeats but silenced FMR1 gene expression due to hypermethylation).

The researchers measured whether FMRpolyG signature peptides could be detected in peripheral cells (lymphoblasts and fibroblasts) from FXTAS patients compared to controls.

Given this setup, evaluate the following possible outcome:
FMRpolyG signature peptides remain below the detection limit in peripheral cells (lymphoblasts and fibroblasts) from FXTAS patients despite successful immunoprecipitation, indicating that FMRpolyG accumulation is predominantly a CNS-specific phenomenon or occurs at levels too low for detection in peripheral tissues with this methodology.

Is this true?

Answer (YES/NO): NO